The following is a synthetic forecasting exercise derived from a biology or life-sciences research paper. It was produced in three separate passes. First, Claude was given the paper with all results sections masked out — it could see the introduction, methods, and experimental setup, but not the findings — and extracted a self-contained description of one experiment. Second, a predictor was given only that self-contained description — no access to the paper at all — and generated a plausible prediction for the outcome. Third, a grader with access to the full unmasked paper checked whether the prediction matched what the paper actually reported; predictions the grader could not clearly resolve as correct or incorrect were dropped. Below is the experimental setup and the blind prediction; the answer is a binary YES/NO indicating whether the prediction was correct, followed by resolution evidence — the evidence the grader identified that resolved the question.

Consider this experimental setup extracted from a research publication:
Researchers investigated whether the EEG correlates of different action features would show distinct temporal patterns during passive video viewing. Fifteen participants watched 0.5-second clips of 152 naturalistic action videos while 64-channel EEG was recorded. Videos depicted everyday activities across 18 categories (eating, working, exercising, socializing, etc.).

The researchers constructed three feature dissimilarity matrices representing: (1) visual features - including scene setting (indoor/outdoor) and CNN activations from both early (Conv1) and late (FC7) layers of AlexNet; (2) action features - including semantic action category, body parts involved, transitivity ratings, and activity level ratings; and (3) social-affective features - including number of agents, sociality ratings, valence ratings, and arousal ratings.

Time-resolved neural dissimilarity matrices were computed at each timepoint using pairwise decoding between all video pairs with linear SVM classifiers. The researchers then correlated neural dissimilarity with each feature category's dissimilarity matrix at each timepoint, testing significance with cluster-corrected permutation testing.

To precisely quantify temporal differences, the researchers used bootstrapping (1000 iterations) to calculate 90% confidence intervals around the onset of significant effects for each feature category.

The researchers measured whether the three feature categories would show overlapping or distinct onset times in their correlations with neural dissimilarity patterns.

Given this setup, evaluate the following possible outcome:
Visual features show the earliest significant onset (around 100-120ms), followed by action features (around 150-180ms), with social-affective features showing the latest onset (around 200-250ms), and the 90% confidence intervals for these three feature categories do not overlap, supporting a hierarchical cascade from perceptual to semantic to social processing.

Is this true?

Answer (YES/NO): NO